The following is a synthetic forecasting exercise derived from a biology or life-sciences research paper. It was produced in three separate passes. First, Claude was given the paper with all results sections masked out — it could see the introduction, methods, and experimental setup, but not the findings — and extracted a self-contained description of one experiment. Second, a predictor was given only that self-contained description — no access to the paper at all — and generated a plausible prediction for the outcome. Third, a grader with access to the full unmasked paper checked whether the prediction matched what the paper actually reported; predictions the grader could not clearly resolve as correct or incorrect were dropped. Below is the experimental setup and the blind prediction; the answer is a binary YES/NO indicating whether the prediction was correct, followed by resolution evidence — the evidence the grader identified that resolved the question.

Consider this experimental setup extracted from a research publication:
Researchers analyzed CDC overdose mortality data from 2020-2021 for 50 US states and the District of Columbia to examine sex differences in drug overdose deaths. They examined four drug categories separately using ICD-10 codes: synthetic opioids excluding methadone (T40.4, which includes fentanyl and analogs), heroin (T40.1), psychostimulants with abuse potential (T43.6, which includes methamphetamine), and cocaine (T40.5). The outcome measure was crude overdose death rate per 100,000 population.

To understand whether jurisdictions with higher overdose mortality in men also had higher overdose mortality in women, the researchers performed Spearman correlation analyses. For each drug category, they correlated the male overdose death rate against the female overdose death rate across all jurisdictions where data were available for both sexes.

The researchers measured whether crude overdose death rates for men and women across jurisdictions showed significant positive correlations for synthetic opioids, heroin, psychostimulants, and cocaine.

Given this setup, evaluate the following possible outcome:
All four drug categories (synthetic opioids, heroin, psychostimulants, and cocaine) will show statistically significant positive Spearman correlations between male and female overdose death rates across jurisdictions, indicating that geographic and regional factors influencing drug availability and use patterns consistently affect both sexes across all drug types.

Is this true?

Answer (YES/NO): YES